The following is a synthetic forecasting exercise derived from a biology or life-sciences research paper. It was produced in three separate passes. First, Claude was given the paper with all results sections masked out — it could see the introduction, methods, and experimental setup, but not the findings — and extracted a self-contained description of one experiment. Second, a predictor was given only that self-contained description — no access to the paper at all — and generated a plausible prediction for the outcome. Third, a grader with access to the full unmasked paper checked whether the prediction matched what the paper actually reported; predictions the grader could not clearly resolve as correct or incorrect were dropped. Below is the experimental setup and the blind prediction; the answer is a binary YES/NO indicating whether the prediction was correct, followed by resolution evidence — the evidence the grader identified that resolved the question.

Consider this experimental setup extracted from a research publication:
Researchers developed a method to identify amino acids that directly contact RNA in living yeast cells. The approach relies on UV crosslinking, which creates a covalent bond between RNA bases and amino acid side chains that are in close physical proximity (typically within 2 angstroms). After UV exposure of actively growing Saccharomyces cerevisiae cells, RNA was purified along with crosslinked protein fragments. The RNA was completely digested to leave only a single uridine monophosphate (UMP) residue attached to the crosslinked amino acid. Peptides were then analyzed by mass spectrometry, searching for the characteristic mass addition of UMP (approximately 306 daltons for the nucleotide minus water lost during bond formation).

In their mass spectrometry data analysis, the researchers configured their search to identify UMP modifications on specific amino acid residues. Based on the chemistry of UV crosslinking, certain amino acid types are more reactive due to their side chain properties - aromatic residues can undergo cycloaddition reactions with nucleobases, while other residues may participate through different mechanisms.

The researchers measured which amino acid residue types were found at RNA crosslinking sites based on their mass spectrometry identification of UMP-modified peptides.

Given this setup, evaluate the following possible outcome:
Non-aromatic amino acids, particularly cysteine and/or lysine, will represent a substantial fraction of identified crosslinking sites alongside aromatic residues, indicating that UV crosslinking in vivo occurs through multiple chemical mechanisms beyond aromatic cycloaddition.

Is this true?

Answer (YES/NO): YES